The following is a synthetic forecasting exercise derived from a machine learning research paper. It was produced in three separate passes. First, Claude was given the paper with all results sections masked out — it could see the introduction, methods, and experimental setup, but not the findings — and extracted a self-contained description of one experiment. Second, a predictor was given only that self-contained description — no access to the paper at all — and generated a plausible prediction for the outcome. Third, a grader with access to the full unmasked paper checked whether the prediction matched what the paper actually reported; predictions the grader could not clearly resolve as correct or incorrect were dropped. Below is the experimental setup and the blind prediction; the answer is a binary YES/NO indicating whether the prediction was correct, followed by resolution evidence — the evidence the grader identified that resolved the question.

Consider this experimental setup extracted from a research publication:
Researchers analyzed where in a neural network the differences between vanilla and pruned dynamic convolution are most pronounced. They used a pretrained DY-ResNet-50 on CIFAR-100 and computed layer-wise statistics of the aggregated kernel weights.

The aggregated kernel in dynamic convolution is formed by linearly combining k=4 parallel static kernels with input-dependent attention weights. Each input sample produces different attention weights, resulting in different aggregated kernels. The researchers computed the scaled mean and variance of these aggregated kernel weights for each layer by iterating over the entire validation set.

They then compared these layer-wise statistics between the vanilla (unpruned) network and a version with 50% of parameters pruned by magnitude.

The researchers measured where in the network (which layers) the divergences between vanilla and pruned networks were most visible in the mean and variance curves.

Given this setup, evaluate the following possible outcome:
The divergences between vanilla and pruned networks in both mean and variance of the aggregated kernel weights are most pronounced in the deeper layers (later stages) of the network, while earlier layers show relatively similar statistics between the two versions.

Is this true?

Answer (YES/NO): YES